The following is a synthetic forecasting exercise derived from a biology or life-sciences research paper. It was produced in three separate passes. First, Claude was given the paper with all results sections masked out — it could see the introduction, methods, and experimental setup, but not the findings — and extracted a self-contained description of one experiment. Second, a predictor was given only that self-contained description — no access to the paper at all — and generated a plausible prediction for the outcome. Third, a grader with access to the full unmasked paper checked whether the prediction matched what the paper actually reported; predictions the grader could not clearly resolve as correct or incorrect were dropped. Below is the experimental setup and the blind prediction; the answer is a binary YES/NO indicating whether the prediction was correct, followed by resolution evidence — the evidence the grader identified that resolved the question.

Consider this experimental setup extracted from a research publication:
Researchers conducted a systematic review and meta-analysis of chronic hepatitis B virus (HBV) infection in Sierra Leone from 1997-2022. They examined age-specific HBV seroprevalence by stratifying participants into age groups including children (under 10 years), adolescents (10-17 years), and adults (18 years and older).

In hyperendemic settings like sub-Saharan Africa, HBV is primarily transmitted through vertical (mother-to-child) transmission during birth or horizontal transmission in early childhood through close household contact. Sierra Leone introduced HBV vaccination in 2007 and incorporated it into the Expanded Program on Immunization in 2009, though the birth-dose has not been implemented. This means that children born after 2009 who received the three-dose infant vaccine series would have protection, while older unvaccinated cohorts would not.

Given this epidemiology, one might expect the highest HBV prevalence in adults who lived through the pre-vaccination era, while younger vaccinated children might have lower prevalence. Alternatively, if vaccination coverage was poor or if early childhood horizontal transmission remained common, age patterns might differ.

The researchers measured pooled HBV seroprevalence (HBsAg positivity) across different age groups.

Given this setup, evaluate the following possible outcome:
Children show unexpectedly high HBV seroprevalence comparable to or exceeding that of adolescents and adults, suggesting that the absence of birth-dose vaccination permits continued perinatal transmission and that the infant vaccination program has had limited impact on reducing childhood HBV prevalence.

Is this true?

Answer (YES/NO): NO